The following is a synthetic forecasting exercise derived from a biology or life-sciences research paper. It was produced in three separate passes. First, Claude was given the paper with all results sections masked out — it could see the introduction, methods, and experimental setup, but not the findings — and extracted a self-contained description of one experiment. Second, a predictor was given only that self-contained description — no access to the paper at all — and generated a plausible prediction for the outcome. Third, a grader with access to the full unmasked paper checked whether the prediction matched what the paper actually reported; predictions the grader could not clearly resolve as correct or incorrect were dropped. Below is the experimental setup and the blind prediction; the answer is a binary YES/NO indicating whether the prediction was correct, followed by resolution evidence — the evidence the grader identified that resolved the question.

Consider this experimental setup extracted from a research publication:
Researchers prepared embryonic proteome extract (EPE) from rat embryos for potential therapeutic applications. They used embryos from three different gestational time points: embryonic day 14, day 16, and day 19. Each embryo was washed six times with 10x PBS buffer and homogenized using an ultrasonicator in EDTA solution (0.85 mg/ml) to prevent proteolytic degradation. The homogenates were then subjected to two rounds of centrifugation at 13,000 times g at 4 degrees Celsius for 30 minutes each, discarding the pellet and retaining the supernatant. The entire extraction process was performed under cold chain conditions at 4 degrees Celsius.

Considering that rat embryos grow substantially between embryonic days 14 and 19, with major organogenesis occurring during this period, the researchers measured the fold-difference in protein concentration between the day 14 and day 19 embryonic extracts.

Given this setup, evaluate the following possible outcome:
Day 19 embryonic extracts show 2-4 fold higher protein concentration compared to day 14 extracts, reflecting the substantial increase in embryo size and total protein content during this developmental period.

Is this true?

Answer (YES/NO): NO